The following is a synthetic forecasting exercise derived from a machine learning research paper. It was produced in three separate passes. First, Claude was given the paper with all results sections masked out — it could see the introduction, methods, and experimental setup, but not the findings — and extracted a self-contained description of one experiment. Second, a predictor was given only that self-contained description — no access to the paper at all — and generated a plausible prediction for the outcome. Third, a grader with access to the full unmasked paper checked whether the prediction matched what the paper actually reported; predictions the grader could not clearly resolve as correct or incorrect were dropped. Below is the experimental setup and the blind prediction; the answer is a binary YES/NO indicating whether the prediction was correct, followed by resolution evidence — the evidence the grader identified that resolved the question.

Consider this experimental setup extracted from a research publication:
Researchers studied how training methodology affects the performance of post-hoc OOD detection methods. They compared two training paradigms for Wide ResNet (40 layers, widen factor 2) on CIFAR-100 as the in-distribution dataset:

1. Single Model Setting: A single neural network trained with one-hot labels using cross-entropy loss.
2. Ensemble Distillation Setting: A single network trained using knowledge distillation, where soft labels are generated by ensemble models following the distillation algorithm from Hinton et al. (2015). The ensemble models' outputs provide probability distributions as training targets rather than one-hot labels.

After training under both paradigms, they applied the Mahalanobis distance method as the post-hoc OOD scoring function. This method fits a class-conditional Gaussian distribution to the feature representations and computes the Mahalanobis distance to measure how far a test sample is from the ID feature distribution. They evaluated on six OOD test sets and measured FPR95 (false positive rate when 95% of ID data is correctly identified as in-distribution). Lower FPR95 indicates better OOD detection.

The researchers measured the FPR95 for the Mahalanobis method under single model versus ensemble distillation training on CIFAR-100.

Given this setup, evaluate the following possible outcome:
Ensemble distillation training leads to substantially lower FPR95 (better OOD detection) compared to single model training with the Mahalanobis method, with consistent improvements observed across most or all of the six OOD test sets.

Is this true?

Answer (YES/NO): NO